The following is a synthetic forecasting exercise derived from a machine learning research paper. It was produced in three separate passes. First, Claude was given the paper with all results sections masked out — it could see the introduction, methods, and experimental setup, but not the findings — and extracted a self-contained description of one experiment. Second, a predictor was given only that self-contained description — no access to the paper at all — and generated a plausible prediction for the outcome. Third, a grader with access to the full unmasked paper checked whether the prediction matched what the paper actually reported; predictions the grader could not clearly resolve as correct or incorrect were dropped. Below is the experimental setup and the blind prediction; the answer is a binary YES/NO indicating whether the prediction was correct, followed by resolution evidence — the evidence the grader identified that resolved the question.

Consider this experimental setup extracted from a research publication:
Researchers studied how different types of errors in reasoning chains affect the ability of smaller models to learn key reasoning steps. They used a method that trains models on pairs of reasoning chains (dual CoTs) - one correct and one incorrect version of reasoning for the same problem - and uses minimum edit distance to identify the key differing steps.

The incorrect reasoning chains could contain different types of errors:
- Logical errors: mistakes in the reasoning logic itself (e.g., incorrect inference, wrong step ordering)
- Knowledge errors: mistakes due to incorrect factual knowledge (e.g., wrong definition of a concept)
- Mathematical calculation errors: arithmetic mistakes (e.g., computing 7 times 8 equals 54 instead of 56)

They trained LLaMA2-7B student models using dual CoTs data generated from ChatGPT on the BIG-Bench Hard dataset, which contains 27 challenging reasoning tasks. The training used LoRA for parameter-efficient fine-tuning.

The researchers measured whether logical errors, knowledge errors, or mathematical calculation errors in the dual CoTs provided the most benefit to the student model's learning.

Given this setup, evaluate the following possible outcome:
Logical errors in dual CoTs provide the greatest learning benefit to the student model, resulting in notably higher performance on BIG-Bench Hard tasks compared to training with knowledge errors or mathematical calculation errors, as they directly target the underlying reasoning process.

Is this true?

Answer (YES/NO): NO